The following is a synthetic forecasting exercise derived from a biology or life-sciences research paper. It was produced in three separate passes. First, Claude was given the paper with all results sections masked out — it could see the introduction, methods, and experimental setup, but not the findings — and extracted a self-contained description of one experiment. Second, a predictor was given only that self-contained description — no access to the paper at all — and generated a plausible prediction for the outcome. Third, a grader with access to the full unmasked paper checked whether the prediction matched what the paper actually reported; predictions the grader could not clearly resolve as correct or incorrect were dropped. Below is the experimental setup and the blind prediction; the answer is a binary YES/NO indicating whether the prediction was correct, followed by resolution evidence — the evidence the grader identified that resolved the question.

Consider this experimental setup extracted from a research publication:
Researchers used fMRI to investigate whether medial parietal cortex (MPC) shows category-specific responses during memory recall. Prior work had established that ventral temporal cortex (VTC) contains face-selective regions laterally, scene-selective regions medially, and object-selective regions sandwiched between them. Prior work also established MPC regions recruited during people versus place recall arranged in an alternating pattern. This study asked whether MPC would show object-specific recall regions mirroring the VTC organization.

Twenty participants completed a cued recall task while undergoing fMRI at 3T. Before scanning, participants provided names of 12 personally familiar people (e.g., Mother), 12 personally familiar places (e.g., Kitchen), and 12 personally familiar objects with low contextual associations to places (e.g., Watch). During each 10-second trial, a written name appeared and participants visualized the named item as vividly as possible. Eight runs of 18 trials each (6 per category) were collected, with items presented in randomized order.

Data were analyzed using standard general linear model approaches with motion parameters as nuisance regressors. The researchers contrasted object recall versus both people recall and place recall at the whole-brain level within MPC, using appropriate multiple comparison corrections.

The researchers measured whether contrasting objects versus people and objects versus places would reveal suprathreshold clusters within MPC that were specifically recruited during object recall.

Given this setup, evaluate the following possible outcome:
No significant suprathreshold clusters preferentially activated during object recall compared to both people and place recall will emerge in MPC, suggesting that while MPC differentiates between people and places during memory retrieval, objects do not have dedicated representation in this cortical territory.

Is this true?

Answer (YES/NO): YES